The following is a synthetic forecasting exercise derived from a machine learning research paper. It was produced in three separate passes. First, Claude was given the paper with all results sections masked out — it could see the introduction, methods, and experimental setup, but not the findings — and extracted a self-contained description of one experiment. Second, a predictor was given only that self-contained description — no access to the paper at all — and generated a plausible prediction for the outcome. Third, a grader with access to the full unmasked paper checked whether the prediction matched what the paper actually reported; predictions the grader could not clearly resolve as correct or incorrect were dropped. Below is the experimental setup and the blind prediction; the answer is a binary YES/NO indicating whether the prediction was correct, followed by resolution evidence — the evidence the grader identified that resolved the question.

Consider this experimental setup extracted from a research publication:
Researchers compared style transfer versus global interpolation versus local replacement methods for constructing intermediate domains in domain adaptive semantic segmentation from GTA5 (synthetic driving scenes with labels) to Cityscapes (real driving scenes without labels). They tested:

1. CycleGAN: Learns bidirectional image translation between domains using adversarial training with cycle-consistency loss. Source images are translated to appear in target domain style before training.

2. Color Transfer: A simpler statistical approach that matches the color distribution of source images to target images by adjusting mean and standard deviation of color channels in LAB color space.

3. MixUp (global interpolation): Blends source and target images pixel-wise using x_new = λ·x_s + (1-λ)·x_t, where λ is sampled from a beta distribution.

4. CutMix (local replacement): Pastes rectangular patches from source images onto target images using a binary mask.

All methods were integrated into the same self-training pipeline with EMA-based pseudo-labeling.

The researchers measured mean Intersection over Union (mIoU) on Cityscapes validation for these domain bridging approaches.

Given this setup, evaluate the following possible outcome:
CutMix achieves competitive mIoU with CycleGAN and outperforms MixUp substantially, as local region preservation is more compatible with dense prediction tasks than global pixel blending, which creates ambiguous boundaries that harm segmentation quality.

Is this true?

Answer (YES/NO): NO